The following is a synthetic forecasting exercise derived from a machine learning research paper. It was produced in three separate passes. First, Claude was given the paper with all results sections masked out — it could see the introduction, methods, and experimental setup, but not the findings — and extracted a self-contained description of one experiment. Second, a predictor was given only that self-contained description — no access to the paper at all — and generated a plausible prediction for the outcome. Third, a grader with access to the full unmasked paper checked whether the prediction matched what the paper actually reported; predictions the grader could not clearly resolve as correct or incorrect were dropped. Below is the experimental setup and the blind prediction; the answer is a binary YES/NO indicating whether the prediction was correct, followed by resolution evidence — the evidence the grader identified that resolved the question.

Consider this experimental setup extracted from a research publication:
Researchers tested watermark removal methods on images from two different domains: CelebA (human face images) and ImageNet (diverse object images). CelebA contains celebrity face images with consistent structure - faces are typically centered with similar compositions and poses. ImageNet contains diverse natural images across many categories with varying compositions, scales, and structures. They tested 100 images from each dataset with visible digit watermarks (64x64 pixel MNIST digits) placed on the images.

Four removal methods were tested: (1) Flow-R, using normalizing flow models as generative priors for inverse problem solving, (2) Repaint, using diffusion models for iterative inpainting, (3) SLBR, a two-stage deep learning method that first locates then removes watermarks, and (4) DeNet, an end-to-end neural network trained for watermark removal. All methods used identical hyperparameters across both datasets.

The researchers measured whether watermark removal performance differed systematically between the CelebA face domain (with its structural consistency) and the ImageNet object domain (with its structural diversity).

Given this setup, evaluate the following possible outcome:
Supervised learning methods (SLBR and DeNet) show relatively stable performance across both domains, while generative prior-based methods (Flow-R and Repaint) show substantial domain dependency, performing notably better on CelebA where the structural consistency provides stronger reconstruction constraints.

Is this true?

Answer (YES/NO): NO